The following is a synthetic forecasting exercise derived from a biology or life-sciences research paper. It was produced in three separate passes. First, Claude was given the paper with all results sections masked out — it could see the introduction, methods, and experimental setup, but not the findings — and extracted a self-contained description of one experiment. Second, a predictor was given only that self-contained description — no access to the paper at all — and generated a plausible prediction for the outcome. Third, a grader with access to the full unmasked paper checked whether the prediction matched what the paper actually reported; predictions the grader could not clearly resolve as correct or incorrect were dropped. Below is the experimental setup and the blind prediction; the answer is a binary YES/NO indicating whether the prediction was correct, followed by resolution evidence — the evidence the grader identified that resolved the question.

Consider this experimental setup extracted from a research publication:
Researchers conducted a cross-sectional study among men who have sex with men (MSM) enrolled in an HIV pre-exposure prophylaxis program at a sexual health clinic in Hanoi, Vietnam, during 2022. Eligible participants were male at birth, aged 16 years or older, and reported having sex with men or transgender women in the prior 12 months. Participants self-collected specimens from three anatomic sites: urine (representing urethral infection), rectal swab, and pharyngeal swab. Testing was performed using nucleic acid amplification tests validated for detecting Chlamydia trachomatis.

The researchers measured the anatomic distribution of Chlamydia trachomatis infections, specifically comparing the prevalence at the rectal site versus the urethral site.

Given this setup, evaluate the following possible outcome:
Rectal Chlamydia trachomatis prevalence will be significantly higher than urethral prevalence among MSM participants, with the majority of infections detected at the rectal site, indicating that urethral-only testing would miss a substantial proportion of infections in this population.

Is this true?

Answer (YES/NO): YES